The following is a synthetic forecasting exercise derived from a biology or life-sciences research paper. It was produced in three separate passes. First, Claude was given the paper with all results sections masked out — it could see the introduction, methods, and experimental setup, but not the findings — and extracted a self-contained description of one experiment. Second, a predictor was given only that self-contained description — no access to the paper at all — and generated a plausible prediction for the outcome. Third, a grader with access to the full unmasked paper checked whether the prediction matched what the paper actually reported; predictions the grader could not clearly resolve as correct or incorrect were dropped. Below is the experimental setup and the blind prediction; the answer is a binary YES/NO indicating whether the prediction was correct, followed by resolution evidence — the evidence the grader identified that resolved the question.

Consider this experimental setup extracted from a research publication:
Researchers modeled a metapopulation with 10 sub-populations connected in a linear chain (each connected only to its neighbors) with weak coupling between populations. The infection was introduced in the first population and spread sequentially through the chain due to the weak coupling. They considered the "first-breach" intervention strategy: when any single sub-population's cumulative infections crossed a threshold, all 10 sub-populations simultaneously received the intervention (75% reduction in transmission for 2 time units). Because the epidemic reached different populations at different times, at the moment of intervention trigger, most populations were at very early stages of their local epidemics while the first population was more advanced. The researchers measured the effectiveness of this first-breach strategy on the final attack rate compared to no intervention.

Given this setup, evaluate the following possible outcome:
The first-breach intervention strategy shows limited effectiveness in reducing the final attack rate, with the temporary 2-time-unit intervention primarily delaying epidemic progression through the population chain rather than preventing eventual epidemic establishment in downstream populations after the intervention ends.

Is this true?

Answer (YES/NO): YES